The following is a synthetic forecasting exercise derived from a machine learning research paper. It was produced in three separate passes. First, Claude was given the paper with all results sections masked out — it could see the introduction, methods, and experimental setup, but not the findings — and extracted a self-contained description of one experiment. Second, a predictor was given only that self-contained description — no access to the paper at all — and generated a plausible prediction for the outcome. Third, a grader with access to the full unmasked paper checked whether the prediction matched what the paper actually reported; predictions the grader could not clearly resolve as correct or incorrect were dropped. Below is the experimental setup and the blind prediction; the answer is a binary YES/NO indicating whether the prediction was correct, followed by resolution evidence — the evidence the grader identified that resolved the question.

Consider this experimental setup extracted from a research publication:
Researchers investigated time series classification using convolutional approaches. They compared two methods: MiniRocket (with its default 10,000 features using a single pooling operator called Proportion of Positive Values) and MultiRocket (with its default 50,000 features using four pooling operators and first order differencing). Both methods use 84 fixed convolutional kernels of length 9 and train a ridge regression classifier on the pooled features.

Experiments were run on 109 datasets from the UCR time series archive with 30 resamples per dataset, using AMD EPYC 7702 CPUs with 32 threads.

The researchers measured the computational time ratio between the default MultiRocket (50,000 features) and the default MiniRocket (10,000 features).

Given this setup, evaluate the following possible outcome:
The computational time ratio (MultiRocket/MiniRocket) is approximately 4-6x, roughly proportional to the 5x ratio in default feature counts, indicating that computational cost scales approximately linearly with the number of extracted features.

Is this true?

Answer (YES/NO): NO